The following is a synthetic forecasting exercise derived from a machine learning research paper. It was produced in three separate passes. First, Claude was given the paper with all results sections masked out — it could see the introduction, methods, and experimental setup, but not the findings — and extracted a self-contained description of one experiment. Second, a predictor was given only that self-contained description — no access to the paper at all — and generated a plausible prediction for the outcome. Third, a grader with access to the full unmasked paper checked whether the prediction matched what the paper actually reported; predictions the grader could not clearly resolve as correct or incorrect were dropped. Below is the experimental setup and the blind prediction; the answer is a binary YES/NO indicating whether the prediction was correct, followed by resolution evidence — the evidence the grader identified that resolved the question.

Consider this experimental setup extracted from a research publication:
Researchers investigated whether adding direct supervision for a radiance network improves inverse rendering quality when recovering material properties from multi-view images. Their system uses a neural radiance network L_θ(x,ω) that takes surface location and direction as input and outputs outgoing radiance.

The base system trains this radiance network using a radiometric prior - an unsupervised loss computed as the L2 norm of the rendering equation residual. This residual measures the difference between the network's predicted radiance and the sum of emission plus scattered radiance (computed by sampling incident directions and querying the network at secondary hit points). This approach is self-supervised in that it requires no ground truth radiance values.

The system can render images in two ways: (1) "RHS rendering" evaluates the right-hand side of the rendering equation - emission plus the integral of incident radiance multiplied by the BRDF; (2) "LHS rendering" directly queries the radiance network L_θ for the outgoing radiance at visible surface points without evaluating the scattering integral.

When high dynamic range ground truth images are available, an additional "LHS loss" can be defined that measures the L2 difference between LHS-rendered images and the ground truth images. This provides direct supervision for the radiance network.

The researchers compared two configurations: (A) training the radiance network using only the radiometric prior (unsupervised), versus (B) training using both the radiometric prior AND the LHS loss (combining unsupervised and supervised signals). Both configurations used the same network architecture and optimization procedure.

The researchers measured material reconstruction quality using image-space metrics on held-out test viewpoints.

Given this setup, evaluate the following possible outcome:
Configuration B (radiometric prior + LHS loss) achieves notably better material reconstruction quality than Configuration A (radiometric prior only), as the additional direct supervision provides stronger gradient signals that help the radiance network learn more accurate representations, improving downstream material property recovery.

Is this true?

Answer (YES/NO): NO